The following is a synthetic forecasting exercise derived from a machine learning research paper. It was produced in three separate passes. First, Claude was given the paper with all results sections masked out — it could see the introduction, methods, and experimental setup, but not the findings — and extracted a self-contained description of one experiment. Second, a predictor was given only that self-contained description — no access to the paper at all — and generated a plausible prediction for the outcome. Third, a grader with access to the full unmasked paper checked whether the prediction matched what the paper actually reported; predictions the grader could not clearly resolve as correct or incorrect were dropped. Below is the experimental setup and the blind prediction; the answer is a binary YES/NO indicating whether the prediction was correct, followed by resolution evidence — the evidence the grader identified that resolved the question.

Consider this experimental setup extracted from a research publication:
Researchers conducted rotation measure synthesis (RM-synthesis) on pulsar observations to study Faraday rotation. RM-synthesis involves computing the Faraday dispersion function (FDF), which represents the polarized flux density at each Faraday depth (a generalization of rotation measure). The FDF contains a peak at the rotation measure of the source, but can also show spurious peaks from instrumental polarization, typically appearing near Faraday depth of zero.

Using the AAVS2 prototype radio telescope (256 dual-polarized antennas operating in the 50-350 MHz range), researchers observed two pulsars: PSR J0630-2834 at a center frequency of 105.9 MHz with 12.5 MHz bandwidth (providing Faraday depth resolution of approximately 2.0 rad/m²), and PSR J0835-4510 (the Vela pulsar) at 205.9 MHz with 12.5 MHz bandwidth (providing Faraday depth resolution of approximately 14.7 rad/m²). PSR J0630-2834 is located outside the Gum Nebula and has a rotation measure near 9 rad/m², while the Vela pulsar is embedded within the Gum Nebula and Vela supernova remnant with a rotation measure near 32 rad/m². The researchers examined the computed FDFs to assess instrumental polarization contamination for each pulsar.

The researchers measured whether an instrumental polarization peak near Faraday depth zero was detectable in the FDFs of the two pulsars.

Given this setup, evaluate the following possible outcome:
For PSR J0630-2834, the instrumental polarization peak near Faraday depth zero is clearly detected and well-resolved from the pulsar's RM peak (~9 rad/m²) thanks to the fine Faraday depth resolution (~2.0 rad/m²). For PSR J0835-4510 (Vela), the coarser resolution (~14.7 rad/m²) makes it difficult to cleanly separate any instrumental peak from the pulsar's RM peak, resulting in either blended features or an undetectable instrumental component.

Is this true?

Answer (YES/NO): NO